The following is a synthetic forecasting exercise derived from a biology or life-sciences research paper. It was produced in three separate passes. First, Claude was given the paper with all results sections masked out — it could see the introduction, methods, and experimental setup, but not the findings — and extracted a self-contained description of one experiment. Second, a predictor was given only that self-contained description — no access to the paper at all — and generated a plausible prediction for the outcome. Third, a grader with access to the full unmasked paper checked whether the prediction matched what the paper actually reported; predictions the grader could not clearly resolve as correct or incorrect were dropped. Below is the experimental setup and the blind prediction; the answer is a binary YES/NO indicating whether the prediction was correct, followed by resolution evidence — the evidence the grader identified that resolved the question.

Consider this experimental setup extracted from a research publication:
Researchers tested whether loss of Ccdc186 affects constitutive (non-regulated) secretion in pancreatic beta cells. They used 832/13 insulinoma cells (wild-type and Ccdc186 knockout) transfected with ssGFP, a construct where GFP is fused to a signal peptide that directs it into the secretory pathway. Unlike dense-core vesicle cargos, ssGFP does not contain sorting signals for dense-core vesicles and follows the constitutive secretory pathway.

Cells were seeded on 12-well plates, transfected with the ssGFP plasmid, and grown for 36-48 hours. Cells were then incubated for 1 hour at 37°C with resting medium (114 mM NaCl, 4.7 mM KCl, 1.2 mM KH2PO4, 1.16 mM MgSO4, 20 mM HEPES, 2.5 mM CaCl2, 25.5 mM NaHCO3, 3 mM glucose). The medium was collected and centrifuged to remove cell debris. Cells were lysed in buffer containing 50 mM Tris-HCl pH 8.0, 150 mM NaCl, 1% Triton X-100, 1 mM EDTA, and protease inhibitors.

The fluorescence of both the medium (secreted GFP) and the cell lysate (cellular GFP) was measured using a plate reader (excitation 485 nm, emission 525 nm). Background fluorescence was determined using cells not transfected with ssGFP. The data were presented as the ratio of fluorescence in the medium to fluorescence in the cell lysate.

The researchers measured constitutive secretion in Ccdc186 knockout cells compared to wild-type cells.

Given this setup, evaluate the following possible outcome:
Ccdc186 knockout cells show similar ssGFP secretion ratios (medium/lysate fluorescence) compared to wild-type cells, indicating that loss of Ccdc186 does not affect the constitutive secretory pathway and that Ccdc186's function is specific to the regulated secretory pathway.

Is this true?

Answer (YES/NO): YES